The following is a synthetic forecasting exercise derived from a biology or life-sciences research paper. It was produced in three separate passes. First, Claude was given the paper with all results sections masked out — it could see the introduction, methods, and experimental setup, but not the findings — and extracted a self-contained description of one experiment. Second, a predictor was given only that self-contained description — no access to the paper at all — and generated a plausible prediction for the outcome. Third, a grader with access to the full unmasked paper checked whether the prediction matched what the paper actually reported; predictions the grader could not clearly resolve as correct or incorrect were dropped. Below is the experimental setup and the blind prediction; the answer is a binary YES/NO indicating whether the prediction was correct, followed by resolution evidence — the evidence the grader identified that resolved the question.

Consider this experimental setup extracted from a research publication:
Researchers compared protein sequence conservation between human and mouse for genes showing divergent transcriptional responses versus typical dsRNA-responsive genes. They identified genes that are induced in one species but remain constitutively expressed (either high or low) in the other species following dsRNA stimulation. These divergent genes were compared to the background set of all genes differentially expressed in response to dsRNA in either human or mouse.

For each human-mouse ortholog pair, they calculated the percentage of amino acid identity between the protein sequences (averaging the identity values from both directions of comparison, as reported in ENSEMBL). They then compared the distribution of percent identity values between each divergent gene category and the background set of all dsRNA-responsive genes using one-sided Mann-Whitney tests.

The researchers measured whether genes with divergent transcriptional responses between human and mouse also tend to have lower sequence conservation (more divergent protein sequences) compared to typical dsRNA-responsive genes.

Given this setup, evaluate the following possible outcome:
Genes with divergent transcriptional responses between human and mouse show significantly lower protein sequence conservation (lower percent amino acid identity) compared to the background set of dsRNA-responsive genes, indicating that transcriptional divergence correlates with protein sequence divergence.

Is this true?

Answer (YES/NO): NO